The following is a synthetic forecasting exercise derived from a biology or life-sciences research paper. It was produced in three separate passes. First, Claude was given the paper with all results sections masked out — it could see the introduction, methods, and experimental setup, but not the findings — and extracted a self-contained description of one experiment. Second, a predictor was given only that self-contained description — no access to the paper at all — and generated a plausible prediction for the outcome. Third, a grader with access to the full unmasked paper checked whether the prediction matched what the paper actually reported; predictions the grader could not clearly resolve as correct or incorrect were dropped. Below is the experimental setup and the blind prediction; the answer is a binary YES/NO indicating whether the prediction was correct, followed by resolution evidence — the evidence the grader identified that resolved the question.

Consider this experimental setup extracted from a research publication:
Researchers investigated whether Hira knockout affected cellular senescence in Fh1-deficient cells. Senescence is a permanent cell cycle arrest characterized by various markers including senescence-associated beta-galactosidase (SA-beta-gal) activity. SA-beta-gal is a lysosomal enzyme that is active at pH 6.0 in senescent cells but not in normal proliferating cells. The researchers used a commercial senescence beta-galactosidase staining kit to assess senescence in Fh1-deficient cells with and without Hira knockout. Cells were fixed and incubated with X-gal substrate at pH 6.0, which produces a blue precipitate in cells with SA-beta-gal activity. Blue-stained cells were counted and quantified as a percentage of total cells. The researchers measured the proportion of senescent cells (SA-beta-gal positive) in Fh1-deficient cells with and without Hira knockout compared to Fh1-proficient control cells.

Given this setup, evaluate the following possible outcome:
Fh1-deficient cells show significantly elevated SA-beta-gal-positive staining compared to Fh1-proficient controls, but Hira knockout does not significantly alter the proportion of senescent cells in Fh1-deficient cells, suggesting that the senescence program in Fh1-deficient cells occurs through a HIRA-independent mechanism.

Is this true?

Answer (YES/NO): NO